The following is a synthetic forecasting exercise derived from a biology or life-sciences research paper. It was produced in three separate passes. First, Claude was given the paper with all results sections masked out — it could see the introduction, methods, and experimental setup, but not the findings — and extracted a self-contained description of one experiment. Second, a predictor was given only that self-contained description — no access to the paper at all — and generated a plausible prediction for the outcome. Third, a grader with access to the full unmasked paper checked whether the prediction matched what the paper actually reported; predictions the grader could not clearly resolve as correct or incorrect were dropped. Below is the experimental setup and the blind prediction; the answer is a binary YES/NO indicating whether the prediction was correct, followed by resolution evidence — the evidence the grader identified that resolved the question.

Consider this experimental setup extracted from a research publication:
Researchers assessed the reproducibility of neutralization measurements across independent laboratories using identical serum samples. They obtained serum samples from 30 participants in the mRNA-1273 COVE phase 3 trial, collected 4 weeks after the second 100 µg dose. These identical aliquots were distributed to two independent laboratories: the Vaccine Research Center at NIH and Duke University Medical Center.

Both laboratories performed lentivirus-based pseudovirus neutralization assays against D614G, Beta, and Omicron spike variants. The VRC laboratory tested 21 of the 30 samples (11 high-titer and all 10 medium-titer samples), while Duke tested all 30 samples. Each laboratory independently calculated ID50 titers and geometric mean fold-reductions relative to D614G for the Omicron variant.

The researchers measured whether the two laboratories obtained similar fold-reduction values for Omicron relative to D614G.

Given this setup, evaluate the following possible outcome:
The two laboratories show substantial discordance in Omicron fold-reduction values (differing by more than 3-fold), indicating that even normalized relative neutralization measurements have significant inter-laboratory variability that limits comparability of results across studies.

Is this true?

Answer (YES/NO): NO